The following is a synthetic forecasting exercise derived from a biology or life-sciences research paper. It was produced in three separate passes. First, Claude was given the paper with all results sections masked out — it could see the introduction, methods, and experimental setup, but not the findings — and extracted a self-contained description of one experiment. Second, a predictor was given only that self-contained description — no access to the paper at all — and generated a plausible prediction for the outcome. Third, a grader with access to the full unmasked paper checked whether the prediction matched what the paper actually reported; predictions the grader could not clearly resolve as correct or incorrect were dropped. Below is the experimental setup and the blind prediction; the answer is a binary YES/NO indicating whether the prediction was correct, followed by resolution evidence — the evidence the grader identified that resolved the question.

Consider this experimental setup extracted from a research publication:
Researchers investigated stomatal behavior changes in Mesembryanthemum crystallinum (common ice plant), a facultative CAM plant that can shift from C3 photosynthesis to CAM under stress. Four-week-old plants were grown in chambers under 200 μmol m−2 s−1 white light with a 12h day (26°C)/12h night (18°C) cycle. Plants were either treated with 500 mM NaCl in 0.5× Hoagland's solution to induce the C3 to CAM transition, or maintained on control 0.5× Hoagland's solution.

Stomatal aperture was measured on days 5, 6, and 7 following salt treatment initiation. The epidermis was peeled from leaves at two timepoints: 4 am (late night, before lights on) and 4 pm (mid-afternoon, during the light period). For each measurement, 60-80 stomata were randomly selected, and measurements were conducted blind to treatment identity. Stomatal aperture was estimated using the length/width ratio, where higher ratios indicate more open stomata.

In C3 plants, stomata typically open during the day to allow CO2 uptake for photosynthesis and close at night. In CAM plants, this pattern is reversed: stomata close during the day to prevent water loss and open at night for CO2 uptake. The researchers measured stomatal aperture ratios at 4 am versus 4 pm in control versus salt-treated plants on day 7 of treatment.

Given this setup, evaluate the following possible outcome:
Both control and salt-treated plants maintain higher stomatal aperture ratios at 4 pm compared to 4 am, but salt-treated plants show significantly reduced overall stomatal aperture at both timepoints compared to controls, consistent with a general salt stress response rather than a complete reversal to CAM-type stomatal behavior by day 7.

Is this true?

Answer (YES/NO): NO